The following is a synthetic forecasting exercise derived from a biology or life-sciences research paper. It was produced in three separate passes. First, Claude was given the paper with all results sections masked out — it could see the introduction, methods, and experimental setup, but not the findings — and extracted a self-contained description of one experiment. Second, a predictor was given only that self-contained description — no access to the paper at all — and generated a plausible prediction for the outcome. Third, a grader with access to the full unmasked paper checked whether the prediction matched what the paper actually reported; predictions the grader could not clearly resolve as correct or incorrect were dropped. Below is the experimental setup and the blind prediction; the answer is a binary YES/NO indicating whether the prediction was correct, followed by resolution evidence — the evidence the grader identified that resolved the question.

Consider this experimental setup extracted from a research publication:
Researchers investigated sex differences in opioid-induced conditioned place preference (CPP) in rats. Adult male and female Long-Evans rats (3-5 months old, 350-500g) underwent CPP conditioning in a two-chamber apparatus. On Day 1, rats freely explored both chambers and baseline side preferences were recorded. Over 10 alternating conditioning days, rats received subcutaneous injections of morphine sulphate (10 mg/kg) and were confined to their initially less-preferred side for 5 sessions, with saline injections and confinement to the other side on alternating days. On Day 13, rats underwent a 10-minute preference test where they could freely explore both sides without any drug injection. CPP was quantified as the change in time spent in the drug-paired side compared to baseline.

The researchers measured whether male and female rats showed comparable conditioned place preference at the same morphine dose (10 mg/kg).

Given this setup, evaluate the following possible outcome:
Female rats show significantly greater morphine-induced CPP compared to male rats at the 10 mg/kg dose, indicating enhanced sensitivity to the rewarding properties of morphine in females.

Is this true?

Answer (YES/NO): NO